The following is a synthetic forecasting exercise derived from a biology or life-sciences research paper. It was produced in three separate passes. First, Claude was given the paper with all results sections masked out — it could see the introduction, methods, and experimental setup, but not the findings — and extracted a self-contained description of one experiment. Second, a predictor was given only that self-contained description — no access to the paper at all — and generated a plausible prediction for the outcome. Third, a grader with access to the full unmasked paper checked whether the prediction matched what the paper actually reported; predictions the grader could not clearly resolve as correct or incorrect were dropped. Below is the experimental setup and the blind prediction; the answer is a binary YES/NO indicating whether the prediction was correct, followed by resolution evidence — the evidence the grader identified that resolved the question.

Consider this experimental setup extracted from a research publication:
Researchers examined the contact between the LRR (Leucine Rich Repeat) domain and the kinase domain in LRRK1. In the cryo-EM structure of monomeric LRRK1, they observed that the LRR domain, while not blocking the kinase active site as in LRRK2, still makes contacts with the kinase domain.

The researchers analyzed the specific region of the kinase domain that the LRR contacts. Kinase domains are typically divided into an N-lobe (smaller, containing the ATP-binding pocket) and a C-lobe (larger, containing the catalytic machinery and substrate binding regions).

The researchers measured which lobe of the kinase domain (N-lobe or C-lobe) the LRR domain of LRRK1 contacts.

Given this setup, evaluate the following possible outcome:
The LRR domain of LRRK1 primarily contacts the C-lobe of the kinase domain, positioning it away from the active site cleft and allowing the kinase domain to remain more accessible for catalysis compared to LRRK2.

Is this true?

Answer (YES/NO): YES